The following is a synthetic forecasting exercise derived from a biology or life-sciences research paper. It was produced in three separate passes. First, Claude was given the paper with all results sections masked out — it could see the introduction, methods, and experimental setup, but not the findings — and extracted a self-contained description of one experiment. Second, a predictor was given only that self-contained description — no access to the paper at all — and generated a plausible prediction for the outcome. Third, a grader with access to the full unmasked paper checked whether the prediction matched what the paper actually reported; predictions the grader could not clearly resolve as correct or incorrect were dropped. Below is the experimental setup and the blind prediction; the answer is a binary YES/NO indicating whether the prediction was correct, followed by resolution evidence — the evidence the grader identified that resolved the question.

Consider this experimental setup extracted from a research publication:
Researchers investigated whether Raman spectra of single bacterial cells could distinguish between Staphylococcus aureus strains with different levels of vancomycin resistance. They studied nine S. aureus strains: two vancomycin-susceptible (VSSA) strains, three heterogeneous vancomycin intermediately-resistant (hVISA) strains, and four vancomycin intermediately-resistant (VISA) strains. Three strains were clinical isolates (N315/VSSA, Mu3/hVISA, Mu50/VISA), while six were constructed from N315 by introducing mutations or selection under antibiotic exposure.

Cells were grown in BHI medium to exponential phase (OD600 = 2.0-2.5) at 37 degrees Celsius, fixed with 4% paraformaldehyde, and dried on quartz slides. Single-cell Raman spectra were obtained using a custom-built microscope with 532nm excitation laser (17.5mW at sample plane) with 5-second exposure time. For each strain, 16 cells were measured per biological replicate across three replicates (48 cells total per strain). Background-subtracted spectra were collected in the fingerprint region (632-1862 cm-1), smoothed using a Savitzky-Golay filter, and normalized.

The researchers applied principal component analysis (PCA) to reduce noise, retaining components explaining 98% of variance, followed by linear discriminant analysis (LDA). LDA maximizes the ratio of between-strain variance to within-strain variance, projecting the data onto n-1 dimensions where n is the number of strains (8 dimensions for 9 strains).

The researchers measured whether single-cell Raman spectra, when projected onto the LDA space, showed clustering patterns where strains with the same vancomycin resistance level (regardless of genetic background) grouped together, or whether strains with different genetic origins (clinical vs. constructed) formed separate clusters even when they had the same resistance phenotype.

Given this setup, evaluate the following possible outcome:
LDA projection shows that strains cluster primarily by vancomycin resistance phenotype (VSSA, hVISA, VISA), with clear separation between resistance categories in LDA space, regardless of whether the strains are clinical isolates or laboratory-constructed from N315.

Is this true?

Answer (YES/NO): NO